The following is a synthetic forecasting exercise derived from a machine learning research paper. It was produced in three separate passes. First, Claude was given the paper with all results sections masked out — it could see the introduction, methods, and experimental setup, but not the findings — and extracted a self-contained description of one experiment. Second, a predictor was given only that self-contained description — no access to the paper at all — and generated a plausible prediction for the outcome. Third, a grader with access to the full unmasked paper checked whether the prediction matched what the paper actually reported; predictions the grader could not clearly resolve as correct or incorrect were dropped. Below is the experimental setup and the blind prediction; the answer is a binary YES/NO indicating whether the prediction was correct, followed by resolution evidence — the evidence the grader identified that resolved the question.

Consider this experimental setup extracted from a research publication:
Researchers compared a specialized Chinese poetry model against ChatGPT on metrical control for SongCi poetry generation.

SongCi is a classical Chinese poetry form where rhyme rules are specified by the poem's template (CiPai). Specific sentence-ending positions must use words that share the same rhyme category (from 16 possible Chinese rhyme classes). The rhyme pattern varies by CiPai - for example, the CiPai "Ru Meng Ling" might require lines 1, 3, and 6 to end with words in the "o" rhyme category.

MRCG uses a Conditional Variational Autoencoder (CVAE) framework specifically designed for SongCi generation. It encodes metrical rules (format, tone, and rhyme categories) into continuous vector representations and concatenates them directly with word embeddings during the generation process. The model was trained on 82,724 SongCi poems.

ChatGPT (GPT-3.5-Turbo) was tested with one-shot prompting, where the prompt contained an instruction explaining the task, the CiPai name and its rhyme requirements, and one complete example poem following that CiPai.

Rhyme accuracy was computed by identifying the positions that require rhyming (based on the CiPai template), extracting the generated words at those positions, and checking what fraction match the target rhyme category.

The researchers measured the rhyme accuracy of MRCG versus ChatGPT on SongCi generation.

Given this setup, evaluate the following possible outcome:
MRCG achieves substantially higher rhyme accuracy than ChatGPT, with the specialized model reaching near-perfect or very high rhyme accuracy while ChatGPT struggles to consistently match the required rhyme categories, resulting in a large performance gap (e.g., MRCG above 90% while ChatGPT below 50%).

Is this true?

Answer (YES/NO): NO